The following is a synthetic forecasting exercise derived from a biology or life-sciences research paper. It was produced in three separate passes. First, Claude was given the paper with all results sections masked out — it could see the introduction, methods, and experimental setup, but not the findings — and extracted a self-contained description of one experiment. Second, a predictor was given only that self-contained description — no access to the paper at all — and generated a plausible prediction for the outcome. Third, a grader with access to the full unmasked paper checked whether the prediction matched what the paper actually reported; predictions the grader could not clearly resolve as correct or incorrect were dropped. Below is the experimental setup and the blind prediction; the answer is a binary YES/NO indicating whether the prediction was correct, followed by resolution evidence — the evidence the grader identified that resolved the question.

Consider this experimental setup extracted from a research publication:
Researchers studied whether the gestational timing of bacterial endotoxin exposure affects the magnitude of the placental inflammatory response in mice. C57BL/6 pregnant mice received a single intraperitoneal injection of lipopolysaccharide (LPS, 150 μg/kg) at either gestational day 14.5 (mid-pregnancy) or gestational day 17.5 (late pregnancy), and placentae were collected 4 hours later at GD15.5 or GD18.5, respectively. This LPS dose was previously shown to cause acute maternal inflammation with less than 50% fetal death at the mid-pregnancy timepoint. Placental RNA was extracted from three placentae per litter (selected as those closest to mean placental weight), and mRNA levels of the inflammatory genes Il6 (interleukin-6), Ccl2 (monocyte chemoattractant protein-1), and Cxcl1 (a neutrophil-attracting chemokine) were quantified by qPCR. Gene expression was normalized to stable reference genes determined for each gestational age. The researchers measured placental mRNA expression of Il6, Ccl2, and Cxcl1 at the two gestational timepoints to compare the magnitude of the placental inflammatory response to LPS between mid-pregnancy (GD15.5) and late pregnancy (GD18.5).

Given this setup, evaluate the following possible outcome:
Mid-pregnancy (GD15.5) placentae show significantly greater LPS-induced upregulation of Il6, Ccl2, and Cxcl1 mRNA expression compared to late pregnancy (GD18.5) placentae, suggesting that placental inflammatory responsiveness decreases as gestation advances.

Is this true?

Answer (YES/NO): NO